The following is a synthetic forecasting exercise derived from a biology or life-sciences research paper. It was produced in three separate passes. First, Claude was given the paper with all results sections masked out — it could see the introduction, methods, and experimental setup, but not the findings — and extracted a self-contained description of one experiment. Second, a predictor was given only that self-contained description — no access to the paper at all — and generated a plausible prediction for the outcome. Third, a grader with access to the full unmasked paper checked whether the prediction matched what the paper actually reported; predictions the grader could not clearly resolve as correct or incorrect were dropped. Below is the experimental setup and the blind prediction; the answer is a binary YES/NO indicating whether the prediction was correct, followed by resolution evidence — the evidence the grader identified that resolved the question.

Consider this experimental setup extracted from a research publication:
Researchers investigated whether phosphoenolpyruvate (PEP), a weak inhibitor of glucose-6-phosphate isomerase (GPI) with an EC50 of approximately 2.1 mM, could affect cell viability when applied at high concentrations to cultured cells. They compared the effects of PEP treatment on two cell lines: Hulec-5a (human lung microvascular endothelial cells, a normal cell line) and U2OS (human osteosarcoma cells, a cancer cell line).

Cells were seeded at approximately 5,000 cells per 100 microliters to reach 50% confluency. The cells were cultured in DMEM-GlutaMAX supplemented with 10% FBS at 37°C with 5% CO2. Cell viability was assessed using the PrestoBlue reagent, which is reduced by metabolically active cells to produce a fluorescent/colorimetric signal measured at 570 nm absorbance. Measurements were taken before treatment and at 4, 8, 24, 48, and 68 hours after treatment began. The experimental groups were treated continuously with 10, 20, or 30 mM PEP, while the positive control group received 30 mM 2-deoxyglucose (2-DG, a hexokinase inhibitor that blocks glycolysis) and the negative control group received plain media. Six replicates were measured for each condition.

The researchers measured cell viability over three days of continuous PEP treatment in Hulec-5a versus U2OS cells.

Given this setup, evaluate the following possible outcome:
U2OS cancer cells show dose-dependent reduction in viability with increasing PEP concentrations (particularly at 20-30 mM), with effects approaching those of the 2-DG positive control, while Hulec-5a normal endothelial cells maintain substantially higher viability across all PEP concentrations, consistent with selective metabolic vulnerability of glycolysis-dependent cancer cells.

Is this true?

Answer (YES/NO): NO